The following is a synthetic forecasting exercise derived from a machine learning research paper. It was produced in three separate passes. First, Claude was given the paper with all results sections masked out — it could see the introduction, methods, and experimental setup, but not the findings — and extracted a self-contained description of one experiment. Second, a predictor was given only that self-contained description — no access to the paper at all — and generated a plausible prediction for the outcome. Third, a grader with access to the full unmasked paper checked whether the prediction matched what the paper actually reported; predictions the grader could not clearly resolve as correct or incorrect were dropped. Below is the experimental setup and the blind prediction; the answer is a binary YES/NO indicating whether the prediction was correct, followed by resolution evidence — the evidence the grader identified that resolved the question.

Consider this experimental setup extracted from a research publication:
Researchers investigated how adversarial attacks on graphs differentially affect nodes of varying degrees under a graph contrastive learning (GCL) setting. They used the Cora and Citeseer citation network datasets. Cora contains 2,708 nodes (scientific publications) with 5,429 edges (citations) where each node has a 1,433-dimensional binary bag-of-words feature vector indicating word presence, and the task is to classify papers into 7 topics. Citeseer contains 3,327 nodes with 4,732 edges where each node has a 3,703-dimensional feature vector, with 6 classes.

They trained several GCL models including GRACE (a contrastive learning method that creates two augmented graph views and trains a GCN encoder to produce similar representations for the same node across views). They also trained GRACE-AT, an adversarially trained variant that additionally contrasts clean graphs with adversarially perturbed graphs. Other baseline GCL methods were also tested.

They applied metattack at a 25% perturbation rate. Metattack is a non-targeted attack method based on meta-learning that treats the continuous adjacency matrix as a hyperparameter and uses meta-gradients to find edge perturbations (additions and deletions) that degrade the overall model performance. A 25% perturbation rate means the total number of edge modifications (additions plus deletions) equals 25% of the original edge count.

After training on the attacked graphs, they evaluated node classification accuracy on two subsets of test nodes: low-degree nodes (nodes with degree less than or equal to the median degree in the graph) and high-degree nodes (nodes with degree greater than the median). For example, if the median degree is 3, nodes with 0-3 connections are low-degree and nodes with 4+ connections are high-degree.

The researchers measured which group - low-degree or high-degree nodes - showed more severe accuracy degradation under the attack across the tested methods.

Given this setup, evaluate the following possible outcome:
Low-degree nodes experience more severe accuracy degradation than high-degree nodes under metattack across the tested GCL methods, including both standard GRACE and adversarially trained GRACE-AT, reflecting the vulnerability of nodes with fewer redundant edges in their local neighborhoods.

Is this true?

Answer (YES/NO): YES